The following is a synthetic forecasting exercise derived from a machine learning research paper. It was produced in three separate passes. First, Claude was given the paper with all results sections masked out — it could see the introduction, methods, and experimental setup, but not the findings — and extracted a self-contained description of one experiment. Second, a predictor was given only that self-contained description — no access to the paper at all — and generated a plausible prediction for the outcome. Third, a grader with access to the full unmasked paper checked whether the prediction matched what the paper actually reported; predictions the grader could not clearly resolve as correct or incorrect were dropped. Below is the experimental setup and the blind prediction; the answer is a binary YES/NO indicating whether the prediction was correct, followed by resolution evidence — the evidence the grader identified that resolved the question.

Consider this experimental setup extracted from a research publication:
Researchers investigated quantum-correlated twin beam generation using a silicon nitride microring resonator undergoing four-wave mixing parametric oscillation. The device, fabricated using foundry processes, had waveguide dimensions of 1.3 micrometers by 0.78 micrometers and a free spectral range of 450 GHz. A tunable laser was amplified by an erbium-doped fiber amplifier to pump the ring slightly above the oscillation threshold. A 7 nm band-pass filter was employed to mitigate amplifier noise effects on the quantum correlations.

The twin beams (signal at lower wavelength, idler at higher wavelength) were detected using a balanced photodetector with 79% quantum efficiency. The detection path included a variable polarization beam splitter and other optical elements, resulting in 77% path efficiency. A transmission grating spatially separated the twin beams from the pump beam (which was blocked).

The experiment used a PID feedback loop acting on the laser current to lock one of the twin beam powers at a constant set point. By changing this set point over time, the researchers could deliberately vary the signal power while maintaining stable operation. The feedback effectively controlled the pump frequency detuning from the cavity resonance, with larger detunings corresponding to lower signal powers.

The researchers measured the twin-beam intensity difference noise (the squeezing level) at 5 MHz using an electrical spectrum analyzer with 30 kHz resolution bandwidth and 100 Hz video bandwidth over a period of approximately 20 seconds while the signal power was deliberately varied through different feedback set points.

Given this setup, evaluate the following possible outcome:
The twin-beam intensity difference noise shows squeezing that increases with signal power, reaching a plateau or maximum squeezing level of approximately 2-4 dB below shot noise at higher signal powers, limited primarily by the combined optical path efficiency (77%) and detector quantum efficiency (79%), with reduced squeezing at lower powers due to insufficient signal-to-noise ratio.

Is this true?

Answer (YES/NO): NO